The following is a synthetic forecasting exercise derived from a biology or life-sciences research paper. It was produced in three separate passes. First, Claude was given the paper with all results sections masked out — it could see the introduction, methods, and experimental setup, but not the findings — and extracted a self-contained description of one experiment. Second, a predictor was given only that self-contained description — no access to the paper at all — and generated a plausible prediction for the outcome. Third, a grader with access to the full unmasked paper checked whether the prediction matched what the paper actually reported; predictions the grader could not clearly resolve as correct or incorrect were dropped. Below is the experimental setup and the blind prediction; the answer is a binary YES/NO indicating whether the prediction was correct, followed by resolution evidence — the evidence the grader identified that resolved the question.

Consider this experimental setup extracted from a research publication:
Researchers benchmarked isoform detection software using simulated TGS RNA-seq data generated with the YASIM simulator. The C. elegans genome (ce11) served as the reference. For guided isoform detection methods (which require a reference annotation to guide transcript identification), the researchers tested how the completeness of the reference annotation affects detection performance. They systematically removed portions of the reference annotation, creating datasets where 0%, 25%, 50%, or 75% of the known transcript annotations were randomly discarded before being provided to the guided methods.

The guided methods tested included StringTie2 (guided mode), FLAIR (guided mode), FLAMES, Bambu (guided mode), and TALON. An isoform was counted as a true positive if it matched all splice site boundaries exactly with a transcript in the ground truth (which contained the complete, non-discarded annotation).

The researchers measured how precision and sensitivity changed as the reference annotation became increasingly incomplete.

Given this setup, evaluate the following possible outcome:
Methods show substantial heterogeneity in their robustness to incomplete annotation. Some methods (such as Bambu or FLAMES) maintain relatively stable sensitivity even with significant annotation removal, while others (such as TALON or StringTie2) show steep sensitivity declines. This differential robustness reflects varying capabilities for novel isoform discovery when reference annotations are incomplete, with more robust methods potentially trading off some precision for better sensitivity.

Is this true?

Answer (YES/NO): NO